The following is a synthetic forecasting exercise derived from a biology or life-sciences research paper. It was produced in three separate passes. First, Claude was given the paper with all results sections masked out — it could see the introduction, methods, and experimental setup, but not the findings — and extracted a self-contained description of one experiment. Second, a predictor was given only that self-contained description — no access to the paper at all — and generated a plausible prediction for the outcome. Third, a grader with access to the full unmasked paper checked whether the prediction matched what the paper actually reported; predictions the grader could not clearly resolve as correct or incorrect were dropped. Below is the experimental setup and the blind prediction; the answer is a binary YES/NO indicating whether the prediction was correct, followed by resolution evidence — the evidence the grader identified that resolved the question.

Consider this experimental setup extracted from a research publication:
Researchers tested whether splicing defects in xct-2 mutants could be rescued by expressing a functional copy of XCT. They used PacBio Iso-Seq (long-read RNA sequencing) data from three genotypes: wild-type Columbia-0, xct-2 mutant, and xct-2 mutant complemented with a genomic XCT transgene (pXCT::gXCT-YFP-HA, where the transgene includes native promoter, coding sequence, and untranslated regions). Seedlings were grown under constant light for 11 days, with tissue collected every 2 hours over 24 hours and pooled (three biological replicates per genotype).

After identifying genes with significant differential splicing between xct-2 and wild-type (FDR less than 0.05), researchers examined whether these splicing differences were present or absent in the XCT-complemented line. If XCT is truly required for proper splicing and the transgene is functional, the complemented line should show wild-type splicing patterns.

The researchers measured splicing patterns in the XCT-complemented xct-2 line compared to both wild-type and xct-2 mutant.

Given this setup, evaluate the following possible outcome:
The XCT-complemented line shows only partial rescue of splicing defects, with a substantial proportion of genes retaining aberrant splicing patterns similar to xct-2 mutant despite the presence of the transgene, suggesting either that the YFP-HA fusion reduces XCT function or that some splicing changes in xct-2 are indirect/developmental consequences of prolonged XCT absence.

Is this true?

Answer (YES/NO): NO